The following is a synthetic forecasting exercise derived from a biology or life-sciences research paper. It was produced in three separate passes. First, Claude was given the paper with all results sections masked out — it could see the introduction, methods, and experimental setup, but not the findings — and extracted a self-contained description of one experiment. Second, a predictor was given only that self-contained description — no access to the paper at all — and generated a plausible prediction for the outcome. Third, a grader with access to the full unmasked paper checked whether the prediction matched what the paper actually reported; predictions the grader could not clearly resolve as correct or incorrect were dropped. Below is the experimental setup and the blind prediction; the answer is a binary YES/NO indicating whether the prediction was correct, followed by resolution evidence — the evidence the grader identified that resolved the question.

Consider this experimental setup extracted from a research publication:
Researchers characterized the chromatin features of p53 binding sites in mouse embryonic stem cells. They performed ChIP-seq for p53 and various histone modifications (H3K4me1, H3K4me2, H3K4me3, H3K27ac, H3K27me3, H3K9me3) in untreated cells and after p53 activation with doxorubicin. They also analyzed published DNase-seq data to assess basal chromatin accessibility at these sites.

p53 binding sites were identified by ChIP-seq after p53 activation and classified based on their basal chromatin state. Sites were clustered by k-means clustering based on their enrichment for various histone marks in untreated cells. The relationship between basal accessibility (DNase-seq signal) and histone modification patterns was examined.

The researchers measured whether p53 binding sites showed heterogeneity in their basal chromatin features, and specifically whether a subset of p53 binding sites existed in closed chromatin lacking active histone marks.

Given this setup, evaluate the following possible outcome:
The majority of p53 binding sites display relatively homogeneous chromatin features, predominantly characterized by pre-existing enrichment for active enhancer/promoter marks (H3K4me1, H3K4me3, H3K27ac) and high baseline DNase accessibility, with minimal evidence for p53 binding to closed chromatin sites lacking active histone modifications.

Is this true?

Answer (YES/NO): NO